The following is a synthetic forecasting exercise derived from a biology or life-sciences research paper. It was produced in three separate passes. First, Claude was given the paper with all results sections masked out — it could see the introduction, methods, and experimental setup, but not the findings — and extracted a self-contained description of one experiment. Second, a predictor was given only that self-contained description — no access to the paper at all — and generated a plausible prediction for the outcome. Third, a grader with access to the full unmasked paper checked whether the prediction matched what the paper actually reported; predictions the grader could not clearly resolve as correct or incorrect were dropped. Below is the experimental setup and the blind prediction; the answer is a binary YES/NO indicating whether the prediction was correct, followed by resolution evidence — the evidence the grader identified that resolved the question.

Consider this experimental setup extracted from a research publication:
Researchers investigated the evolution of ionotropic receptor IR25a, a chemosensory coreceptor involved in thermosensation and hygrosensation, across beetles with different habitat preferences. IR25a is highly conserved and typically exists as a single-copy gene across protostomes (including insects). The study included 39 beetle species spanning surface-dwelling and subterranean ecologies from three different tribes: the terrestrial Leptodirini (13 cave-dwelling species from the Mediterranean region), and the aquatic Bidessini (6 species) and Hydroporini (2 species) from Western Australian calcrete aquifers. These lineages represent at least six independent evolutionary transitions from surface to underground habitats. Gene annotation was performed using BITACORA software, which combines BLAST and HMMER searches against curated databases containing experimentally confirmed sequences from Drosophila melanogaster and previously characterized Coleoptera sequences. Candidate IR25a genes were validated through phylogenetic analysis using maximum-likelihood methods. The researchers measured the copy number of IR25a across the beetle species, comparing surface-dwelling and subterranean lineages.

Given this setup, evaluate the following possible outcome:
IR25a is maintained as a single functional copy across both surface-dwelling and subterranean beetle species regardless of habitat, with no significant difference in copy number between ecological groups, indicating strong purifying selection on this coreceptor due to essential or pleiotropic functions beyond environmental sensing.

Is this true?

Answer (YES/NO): NO